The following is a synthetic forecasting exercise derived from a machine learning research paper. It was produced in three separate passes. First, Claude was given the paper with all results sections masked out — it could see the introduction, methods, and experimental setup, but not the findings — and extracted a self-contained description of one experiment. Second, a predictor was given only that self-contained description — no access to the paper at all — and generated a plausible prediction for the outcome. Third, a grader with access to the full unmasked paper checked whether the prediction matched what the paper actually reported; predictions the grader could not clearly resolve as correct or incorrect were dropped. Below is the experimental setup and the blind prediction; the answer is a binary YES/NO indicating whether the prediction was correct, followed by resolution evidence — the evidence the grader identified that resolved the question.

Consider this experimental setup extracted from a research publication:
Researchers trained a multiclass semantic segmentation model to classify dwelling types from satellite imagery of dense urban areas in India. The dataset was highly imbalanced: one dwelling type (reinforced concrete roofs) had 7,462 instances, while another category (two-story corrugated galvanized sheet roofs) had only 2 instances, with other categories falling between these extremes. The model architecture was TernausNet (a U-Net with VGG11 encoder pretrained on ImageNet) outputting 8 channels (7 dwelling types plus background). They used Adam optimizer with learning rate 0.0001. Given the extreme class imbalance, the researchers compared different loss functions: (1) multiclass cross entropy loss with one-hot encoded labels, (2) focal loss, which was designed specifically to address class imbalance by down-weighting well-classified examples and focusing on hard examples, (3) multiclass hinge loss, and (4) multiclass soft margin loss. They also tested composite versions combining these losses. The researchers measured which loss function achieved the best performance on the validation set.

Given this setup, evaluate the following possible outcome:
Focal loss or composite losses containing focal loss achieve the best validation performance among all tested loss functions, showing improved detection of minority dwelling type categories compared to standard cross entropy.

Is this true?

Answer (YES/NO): NO